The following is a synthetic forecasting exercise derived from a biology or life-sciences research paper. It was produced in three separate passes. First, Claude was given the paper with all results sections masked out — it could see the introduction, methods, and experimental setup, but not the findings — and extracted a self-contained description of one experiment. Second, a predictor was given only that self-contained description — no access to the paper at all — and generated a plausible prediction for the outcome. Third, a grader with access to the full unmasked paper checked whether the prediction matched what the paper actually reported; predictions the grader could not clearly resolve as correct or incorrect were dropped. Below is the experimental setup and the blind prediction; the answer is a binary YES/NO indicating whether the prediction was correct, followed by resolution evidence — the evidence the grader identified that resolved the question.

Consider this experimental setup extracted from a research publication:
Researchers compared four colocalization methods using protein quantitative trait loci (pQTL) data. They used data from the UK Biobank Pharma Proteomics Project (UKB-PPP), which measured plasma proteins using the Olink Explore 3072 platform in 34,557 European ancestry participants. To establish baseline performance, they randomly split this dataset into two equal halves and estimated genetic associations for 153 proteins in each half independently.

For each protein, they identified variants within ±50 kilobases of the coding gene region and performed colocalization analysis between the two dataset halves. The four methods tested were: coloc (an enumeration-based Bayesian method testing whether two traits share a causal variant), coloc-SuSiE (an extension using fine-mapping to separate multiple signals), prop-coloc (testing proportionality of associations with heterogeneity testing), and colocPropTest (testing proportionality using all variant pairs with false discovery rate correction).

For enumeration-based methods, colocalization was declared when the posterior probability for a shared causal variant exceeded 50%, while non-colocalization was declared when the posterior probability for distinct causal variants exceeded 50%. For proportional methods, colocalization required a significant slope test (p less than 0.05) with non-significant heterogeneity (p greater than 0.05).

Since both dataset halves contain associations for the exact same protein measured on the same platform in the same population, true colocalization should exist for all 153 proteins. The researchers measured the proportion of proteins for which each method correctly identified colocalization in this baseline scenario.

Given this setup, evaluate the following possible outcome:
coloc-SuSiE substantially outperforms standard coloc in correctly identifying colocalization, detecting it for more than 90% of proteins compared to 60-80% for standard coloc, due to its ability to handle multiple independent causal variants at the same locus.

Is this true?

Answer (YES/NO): NO